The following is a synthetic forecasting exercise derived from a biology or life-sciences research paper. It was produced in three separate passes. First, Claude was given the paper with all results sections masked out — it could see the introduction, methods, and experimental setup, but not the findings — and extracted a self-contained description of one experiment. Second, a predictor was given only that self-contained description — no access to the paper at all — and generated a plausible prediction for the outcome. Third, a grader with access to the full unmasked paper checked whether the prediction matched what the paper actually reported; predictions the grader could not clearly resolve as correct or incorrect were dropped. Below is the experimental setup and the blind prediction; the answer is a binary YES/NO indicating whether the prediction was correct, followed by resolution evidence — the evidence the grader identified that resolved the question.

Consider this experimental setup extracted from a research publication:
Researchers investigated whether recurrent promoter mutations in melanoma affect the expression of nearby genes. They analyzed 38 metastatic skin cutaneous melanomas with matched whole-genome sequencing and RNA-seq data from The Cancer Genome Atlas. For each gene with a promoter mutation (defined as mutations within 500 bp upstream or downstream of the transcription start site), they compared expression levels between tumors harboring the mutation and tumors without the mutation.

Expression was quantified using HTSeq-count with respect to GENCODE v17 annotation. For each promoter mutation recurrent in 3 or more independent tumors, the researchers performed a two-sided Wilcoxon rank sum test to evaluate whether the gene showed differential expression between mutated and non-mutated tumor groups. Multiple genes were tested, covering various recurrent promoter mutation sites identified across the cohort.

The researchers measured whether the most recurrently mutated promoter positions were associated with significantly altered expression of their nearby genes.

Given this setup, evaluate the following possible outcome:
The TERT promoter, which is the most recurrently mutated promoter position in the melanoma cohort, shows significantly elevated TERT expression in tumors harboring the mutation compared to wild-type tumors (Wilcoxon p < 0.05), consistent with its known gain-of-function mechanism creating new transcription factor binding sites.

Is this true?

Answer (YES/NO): NO